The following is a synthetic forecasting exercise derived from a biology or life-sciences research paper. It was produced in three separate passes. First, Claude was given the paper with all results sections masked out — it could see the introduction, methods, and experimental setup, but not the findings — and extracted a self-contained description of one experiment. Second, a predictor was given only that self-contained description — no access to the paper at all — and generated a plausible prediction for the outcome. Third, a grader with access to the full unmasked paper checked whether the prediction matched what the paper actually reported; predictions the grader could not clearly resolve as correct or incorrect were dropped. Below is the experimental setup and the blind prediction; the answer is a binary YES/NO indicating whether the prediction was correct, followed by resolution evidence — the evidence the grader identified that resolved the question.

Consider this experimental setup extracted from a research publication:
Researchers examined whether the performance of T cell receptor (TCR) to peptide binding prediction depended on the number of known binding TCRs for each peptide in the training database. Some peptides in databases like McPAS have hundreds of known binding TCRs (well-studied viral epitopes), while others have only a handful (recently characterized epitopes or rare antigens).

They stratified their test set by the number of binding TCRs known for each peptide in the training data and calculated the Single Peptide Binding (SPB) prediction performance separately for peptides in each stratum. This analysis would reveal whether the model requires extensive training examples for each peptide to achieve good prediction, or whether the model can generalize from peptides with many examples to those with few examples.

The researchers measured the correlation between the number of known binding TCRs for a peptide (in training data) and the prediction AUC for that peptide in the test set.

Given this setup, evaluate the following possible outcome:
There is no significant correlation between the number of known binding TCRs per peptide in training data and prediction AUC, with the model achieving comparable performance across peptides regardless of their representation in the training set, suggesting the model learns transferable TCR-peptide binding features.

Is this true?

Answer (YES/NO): YES